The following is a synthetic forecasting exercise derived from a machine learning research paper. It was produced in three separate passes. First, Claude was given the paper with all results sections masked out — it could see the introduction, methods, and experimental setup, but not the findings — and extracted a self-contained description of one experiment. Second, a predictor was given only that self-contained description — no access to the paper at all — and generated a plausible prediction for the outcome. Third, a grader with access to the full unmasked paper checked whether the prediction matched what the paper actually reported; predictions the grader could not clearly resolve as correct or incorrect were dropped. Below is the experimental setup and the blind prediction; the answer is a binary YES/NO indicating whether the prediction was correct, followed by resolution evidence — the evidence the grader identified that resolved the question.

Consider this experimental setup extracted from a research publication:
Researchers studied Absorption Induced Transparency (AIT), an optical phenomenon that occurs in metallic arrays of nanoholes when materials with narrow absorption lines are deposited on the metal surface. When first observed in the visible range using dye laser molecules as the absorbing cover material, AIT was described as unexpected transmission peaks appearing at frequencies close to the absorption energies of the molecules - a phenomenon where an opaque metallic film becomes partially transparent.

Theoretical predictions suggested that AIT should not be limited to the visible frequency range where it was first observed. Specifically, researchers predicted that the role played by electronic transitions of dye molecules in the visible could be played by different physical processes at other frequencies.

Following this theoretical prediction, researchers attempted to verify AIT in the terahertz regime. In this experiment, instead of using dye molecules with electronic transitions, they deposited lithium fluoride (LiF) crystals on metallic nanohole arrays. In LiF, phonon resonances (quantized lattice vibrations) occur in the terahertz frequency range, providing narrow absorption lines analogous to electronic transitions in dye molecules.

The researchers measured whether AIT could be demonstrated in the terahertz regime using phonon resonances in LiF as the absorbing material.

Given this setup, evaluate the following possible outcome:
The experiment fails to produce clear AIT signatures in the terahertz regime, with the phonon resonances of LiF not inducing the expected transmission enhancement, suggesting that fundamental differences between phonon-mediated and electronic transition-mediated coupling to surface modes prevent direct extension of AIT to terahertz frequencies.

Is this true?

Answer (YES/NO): NO